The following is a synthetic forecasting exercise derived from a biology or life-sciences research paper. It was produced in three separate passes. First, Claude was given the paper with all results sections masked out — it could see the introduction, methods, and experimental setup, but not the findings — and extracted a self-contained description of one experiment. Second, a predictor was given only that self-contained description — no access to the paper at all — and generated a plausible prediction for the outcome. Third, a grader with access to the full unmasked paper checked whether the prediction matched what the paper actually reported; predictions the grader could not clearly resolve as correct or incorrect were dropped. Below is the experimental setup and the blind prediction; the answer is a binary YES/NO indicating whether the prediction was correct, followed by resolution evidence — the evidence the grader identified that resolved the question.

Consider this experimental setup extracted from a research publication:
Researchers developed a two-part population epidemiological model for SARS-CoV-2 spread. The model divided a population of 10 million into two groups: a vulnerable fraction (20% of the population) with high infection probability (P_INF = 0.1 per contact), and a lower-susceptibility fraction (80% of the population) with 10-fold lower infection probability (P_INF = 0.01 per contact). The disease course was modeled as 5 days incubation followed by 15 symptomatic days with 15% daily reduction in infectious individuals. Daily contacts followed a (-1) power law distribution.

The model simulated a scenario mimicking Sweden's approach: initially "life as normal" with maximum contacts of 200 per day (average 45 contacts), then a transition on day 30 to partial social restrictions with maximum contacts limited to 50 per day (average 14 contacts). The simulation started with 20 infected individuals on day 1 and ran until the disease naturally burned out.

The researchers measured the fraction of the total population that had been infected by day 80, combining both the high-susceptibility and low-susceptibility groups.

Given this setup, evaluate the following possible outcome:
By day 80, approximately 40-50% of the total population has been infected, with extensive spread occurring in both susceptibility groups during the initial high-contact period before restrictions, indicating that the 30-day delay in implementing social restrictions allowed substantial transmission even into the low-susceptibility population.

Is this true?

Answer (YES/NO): YES